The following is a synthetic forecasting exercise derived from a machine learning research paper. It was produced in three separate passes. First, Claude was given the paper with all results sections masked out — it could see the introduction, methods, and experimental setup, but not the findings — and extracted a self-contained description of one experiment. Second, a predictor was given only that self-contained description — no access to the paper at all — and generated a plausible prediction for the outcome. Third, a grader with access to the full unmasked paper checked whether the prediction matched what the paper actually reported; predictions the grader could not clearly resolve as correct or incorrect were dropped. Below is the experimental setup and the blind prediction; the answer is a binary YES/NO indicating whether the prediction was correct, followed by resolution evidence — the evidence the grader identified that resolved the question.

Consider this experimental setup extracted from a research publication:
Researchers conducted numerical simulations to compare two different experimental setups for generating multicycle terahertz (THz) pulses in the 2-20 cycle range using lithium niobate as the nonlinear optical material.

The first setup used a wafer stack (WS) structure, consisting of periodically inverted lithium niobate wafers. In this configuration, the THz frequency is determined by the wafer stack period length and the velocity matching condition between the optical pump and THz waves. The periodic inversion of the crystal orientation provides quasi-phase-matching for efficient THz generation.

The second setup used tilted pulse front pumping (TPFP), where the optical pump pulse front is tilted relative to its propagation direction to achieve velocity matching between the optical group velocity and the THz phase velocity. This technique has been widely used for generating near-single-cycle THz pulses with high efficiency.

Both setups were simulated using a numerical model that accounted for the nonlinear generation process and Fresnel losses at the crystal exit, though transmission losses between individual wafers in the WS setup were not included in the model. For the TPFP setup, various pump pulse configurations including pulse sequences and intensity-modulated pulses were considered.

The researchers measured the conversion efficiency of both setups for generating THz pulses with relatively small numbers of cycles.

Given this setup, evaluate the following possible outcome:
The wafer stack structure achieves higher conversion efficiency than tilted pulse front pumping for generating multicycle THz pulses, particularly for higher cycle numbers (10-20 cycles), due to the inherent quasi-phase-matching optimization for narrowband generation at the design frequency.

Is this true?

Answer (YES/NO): NO